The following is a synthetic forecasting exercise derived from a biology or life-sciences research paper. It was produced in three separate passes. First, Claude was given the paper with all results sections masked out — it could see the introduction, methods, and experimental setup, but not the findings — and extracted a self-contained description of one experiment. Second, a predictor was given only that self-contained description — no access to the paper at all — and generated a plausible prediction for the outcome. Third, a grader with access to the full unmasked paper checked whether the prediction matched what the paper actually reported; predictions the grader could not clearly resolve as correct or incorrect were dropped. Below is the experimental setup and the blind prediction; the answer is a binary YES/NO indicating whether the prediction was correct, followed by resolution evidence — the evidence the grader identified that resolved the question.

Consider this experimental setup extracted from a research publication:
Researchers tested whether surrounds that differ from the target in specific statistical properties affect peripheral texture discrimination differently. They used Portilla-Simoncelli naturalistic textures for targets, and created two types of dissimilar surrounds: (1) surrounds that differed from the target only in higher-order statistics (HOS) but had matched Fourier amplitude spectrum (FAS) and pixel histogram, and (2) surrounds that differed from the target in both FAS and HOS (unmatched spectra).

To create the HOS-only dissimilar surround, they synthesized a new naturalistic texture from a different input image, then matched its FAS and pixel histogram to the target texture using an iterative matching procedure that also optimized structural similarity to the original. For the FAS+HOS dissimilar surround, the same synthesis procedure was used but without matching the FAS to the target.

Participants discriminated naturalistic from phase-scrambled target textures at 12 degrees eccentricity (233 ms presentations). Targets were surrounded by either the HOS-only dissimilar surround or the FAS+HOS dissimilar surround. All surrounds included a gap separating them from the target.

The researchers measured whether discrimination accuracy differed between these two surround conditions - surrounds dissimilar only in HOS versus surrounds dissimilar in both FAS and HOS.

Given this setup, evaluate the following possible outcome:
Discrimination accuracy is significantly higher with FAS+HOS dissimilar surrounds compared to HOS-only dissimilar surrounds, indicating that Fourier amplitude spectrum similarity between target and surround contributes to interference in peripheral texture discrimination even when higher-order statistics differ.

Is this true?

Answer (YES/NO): NO